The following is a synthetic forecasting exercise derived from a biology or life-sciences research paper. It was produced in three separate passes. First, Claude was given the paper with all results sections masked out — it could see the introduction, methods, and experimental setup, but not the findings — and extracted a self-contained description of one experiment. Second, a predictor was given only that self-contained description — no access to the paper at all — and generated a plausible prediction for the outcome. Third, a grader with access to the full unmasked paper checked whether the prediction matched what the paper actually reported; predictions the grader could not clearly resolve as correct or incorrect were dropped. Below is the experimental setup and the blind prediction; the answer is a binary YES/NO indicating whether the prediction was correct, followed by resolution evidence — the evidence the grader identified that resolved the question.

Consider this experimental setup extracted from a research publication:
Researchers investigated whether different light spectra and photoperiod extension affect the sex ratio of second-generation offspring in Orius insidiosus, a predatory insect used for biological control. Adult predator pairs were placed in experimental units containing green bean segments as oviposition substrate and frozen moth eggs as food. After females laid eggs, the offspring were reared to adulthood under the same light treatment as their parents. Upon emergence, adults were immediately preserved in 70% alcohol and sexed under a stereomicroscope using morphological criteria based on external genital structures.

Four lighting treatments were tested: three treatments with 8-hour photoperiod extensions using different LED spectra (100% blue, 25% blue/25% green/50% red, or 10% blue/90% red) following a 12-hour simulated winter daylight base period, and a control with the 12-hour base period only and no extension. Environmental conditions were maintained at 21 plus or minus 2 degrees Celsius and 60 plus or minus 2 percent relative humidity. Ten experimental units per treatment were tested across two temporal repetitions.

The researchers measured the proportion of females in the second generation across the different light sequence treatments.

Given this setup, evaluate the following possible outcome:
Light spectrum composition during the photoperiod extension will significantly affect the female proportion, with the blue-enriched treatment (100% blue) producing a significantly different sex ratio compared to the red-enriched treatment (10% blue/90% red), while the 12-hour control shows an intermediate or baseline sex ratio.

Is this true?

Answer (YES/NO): NO